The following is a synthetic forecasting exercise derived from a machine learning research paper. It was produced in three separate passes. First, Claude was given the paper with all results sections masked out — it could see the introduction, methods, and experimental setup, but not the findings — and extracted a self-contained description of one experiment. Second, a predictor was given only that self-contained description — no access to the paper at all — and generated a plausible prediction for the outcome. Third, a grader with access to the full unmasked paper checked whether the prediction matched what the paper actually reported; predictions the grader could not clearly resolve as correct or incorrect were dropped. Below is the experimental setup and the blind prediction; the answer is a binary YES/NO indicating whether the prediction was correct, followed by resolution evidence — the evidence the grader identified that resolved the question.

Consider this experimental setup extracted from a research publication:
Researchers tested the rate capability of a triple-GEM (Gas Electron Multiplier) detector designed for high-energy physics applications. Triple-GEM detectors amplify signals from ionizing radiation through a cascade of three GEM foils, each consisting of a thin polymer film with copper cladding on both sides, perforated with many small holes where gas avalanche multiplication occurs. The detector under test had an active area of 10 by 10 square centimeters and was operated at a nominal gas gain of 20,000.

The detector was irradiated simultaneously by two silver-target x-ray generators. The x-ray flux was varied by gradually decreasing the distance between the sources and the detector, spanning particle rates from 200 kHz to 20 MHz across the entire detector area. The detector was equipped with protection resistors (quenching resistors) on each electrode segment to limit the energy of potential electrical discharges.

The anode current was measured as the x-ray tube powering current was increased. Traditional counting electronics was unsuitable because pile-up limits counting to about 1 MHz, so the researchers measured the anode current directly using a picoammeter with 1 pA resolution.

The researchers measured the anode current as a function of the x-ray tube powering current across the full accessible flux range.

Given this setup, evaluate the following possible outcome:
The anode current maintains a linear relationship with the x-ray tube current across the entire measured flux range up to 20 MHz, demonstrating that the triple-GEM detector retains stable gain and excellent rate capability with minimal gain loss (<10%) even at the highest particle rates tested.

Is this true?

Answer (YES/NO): NO